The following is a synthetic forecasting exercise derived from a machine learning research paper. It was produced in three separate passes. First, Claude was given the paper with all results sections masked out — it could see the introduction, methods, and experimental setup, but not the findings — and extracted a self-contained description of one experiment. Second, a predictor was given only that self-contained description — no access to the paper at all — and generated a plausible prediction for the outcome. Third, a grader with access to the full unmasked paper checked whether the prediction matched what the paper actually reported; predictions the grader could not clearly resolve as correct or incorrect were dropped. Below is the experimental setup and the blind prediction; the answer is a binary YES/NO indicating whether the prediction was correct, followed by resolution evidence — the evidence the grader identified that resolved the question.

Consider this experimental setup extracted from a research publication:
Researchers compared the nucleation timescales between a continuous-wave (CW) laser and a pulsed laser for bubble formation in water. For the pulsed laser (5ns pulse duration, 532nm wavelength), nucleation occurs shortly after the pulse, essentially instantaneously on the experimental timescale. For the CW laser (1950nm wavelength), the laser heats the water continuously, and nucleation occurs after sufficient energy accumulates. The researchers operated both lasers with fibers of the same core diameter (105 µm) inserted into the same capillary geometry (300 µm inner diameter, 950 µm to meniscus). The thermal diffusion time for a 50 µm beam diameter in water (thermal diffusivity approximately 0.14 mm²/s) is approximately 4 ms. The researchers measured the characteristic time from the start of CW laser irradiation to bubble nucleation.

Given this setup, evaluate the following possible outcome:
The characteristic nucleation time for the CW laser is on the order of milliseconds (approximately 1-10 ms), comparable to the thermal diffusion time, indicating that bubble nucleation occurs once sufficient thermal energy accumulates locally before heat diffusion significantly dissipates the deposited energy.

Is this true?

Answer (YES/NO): NO